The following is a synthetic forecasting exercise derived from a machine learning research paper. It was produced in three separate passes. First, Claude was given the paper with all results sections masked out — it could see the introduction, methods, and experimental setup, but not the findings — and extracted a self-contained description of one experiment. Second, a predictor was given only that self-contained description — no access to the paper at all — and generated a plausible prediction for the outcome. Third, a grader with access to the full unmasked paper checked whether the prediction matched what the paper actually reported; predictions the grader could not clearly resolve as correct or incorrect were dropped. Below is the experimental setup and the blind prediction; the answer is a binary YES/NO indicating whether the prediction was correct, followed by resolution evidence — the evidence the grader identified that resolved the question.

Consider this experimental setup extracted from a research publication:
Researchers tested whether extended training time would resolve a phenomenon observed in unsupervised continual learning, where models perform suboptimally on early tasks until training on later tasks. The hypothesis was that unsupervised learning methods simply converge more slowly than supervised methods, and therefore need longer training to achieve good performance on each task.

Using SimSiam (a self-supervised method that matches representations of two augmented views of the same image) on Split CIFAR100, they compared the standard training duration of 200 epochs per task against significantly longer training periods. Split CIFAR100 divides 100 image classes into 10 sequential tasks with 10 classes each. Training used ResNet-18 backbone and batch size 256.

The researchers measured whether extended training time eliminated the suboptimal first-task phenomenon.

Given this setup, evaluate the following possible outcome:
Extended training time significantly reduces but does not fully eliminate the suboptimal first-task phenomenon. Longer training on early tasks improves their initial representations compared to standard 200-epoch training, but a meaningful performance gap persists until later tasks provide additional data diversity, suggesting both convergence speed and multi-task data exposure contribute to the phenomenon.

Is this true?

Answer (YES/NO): NO